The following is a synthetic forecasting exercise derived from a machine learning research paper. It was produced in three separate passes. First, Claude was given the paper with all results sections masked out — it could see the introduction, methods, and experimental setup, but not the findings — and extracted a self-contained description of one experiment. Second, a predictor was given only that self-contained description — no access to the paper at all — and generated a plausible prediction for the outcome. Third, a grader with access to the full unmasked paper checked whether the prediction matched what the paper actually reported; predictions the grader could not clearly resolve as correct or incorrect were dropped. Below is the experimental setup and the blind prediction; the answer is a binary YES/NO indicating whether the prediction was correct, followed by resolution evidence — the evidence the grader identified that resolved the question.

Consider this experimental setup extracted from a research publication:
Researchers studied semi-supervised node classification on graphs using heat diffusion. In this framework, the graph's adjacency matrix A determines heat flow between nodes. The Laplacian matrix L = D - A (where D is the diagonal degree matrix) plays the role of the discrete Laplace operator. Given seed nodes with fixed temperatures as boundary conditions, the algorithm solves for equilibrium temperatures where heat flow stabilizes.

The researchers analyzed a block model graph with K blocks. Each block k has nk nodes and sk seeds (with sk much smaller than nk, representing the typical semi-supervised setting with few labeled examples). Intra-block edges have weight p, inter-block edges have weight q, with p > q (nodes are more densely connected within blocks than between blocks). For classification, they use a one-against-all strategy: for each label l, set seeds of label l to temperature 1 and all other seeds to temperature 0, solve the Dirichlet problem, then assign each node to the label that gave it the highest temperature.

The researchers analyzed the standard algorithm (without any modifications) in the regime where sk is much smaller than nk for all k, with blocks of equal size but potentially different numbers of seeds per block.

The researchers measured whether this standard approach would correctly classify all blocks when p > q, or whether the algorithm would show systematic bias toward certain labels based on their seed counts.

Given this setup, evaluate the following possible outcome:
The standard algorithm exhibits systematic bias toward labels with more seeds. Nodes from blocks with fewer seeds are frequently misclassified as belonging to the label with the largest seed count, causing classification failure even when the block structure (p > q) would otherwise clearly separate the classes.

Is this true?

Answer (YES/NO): YES